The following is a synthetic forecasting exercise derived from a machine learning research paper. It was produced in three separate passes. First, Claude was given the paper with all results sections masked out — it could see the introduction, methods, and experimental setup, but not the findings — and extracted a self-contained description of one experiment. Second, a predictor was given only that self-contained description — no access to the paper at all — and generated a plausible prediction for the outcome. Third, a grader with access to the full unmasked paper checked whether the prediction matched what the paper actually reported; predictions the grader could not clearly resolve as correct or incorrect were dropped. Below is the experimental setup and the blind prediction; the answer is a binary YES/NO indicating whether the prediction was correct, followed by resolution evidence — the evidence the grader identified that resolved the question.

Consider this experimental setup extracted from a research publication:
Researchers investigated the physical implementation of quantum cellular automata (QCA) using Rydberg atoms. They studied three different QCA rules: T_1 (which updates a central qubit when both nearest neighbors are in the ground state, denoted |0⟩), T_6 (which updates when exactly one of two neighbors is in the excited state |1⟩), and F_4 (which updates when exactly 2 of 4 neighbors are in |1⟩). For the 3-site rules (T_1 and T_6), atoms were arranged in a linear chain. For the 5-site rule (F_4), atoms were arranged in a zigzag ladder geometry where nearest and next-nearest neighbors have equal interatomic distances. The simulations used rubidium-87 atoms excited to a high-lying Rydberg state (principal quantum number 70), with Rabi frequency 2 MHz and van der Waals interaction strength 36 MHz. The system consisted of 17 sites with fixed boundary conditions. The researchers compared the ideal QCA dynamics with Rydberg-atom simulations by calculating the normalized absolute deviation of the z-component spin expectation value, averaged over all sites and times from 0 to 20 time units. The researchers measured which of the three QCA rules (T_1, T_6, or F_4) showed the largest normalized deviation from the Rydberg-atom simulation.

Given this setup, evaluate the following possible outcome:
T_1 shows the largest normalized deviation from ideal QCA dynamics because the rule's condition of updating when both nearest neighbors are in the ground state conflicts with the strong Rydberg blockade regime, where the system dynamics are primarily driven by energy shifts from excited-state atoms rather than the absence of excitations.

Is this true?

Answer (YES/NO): NO